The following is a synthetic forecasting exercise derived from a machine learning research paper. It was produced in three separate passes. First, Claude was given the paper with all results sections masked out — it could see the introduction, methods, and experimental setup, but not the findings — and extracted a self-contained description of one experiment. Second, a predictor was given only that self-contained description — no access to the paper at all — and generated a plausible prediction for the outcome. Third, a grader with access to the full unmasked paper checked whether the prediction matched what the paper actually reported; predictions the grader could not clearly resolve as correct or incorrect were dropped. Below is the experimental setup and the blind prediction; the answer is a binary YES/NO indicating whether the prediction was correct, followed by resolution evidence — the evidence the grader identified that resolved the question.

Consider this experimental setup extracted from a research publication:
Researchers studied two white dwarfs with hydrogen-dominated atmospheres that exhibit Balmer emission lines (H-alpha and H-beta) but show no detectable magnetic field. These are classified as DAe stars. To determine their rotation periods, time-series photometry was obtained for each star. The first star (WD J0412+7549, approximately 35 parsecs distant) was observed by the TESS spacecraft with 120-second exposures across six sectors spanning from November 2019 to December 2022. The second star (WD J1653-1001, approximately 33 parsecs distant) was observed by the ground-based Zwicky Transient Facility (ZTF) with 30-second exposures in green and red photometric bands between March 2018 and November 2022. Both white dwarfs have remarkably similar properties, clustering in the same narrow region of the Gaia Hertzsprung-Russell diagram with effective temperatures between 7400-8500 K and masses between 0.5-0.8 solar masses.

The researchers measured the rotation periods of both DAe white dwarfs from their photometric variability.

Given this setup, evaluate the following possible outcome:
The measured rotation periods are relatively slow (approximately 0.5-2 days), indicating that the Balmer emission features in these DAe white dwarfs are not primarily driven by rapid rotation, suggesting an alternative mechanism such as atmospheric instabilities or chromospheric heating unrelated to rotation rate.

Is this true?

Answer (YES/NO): NO